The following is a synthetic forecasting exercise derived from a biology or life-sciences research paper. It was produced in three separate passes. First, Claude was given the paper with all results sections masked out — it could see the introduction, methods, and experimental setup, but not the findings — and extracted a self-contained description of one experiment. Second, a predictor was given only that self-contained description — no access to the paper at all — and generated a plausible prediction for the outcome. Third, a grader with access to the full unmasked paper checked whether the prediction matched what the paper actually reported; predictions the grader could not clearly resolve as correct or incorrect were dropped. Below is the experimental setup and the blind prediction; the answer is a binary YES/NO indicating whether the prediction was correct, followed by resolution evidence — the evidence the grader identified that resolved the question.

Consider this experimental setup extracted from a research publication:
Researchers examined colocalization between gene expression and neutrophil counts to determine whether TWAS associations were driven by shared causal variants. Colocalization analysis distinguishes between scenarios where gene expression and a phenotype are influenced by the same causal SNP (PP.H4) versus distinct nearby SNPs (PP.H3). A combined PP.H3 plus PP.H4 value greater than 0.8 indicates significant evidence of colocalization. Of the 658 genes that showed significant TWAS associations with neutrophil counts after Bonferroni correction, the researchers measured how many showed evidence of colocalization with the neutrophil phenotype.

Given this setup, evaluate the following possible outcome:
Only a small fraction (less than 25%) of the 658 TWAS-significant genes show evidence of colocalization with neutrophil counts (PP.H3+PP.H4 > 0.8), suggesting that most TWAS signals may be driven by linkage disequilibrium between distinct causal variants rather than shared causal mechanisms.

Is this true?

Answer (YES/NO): NO